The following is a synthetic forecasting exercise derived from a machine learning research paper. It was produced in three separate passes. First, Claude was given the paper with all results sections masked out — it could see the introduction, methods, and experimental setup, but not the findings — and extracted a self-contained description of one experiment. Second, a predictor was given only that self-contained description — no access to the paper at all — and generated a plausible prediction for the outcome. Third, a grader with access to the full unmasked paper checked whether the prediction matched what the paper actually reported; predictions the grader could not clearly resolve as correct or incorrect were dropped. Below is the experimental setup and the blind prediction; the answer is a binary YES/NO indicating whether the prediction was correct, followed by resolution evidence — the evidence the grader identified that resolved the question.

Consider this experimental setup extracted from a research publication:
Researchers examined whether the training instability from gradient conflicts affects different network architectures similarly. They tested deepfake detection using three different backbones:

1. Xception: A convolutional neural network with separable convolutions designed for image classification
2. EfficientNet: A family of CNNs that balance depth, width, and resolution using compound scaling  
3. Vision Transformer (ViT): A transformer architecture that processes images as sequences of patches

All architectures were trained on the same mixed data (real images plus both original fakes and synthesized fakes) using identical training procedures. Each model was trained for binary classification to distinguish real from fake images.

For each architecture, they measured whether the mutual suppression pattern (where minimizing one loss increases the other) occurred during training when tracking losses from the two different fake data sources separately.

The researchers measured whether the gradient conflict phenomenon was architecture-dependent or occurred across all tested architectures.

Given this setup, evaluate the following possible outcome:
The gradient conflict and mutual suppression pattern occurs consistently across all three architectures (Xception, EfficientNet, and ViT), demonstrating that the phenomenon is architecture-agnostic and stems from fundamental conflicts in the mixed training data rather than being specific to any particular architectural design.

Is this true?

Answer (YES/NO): YES